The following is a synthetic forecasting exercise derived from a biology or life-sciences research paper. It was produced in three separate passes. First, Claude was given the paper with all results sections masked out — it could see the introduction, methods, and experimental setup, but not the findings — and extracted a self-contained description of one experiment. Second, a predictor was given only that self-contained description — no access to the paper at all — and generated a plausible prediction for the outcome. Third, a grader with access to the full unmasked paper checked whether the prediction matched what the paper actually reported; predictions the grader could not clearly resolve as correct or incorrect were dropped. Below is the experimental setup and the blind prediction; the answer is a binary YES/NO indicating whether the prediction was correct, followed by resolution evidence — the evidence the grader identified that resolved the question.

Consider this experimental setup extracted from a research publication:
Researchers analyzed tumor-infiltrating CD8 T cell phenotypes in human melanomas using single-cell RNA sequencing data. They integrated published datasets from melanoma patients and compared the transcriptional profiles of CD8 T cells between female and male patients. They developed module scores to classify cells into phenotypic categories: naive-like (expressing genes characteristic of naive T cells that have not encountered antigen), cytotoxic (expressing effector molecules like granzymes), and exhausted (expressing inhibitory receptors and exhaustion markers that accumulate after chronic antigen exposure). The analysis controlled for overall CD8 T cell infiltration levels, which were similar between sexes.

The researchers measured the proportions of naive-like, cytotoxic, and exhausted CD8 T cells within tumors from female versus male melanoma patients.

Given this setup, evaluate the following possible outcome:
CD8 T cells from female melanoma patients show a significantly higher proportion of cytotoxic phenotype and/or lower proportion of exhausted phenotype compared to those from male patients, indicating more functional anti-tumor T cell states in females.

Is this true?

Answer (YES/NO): NO